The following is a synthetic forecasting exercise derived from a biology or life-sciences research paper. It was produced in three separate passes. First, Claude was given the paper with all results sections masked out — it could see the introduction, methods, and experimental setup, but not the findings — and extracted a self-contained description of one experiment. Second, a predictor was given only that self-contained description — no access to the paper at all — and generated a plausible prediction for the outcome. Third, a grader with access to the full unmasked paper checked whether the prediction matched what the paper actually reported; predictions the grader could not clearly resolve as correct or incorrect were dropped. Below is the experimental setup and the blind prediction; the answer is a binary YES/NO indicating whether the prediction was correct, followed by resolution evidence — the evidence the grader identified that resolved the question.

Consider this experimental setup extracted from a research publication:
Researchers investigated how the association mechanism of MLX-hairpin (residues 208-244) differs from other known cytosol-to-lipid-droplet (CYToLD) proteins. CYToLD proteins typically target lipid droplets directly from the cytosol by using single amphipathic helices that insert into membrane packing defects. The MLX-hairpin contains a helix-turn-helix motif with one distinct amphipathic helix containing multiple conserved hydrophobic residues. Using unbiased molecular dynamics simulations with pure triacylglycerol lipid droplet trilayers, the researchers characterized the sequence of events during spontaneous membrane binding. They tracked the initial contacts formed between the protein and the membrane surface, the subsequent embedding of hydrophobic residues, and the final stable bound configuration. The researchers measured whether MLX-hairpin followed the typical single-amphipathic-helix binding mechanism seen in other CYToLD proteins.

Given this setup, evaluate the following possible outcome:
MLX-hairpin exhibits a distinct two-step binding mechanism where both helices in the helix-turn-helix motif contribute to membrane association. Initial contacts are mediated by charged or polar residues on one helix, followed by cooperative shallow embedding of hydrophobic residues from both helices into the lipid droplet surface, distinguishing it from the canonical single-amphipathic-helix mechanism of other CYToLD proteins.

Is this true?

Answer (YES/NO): YES